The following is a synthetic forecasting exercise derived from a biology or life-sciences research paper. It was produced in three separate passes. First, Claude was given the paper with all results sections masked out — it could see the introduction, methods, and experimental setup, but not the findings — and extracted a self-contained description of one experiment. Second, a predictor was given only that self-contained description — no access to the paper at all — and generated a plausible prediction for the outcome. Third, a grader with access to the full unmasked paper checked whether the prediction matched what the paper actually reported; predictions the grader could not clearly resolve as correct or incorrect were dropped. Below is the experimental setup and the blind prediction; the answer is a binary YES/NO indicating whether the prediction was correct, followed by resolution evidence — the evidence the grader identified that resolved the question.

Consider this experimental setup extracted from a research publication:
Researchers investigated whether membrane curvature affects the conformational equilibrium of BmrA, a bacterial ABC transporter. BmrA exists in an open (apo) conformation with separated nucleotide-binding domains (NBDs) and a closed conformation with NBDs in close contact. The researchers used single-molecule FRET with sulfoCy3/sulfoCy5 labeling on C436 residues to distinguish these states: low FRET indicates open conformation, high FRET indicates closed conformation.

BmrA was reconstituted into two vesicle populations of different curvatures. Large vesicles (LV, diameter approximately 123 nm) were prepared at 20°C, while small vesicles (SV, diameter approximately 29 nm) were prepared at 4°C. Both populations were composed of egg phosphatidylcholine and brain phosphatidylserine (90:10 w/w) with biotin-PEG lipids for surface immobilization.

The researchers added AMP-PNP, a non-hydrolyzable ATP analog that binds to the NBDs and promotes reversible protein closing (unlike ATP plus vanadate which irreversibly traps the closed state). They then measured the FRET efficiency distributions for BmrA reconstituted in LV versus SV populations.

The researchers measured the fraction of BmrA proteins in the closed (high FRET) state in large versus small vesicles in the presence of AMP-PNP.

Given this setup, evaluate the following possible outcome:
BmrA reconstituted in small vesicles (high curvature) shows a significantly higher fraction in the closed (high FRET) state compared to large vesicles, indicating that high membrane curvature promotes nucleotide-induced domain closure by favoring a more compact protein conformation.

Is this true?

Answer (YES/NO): NO